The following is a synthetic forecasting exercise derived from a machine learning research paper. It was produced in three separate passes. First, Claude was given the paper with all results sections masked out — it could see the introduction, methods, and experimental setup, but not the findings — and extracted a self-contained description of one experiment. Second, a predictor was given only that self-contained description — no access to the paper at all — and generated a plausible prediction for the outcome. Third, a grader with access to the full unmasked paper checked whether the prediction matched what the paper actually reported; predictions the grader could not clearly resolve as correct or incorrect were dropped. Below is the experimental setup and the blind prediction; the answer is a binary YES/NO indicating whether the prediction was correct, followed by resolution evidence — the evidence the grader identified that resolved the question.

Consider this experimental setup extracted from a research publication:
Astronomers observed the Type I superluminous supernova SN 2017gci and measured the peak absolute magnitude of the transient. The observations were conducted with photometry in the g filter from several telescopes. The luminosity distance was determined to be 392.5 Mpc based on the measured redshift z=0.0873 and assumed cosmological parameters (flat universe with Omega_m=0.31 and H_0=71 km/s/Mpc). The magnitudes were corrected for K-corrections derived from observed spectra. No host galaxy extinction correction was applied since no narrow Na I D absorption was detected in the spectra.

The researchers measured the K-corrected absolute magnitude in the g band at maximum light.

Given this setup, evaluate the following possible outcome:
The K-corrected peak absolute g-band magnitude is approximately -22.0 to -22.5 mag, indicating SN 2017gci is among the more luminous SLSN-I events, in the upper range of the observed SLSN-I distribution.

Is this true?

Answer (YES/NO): NO